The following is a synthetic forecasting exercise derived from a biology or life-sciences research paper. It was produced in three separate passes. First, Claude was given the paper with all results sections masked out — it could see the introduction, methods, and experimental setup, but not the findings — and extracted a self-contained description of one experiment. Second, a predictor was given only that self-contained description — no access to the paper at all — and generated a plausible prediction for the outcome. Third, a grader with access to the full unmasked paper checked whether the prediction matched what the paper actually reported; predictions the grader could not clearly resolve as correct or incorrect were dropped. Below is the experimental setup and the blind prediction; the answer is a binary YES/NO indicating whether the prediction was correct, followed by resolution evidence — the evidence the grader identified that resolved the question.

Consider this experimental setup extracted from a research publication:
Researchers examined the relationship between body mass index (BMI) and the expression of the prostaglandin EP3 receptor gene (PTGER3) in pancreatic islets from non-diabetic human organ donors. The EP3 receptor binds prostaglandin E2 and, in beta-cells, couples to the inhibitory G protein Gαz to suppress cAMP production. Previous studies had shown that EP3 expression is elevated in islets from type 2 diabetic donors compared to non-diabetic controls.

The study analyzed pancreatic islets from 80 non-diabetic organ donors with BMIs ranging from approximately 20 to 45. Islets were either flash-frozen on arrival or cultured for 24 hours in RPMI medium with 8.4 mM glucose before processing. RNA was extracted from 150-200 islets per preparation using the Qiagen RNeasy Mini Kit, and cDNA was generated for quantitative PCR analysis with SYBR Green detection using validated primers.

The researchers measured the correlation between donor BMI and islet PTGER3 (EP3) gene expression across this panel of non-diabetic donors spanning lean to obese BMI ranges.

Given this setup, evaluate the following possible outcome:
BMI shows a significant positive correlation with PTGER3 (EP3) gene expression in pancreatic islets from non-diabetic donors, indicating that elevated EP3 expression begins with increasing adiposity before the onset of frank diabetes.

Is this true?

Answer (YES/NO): NO